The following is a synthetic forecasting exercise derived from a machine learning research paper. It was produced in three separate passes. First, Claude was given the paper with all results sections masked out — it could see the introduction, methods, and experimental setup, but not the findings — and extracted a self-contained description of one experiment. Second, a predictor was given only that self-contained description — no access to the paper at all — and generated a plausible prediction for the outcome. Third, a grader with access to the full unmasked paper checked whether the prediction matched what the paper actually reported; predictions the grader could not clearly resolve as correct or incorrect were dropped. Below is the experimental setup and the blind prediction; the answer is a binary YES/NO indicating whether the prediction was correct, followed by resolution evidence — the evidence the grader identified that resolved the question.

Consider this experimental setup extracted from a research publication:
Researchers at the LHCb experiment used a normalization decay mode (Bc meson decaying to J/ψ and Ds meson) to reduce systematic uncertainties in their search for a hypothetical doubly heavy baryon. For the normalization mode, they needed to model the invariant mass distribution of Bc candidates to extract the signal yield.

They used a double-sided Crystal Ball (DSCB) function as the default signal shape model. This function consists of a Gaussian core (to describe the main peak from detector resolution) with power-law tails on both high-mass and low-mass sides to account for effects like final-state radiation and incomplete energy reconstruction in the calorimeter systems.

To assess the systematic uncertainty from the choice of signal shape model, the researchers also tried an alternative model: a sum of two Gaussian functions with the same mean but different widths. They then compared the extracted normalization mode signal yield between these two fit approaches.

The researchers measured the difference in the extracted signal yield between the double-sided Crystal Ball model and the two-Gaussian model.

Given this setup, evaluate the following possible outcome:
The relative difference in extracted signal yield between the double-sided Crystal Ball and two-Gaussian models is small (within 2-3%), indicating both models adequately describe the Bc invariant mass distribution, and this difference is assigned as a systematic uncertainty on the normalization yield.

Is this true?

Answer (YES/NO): YES